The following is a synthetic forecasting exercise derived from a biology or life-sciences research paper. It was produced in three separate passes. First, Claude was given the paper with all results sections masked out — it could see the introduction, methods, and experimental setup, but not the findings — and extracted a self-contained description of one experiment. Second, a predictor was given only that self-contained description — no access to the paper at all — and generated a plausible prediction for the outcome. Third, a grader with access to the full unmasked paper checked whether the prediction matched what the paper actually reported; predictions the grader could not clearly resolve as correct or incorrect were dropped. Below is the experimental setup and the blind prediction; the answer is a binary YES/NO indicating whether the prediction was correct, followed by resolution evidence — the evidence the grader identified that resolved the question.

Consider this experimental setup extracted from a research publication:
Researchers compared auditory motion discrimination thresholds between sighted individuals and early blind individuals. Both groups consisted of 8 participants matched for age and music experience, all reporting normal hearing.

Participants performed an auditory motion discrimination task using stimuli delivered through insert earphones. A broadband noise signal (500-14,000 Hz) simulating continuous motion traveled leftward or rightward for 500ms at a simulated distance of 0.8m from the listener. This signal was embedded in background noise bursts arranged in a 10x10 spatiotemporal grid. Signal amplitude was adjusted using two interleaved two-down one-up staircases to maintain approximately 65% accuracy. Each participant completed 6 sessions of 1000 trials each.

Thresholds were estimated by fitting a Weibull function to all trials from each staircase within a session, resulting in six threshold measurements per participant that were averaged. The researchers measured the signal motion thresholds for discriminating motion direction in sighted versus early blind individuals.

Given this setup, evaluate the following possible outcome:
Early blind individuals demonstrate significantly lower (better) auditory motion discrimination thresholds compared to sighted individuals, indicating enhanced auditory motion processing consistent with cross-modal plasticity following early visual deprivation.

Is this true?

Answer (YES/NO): YES